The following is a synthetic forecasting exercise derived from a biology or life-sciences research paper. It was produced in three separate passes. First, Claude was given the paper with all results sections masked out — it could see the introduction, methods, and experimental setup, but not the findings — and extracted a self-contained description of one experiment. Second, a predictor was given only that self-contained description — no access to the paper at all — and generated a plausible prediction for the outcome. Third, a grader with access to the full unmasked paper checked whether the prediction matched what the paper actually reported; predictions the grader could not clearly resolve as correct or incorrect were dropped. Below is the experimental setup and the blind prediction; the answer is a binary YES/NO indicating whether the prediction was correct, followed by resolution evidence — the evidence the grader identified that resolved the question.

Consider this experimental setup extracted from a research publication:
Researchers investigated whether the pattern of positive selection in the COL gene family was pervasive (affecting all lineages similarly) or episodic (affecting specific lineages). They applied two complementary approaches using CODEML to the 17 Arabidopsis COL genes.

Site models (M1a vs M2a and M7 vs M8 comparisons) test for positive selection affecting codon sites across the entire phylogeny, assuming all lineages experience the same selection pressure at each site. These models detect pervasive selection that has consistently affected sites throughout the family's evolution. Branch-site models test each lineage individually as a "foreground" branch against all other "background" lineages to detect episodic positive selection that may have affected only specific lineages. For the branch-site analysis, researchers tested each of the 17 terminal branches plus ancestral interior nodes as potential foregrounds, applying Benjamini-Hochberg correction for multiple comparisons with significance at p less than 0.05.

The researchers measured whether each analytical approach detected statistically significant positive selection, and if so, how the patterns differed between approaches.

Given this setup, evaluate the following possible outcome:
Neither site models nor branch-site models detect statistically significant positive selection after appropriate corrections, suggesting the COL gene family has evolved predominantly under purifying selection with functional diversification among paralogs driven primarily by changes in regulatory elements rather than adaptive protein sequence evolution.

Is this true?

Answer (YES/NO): NO